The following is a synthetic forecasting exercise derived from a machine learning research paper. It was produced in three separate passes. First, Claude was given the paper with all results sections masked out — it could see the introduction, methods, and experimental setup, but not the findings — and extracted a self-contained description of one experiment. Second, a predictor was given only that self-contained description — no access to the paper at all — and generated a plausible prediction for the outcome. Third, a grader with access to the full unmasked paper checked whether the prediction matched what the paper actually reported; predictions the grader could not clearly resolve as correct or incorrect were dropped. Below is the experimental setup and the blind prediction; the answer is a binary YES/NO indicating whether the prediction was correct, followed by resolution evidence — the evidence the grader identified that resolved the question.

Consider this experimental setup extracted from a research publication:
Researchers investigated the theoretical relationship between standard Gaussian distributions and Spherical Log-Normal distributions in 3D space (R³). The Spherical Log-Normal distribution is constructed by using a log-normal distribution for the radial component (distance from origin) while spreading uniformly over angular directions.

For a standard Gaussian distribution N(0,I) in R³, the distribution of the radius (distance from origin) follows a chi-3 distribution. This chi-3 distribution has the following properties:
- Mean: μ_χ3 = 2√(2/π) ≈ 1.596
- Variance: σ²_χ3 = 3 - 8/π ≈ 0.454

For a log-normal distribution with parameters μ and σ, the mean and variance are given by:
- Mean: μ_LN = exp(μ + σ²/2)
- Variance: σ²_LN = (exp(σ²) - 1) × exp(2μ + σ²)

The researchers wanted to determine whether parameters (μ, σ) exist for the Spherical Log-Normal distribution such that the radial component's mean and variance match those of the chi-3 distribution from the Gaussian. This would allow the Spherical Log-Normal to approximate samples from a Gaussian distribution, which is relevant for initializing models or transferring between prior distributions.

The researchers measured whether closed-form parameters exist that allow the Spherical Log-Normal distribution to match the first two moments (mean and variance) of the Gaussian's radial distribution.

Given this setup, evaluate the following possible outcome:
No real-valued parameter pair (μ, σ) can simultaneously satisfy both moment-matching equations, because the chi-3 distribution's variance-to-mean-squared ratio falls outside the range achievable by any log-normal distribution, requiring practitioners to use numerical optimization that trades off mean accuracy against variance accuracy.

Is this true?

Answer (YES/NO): NO